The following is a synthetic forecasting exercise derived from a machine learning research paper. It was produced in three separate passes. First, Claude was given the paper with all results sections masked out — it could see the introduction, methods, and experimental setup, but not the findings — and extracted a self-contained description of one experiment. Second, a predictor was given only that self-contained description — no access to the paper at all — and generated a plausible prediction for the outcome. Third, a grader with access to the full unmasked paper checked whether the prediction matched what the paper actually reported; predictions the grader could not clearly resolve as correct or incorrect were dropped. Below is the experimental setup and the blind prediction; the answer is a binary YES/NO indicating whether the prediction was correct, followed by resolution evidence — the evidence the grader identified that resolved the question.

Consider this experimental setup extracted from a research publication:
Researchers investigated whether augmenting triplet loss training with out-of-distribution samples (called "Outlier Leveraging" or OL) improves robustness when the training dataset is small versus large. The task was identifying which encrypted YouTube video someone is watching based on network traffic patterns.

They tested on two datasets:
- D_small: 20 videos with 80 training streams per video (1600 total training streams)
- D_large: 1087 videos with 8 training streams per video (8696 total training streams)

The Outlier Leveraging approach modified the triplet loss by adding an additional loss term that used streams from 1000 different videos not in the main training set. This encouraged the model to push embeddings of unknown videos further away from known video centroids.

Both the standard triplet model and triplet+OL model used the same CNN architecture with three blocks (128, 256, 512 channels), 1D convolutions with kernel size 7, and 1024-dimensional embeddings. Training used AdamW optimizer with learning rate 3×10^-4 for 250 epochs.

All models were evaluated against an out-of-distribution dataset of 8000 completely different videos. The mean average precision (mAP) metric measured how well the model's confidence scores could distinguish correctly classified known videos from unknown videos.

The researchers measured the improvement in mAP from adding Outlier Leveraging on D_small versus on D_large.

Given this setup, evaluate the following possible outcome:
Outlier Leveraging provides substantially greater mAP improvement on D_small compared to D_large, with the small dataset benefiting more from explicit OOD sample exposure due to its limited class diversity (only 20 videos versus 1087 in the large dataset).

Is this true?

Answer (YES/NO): YES